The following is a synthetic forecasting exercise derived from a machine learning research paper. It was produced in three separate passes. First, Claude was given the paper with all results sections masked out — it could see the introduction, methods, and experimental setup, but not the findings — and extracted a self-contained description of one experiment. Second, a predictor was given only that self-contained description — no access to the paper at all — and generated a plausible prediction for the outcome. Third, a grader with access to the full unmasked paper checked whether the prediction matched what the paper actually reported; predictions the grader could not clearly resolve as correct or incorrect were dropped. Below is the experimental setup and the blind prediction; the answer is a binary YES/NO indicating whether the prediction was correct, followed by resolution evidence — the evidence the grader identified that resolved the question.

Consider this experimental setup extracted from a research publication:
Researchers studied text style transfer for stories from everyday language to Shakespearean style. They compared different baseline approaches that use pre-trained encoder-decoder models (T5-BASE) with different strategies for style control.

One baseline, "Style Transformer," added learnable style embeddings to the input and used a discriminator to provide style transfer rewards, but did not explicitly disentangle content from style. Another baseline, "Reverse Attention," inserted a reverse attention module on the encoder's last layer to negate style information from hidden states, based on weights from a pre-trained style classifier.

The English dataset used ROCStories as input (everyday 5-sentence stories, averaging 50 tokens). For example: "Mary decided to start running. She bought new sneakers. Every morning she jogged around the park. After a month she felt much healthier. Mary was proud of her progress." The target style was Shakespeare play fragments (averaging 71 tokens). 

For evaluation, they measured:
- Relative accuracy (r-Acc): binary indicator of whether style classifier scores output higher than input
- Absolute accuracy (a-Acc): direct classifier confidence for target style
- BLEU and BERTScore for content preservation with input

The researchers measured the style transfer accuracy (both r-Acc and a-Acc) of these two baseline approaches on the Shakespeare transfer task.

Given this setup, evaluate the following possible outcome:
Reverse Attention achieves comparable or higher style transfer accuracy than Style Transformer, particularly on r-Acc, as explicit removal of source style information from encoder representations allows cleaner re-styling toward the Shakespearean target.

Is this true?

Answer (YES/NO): YES